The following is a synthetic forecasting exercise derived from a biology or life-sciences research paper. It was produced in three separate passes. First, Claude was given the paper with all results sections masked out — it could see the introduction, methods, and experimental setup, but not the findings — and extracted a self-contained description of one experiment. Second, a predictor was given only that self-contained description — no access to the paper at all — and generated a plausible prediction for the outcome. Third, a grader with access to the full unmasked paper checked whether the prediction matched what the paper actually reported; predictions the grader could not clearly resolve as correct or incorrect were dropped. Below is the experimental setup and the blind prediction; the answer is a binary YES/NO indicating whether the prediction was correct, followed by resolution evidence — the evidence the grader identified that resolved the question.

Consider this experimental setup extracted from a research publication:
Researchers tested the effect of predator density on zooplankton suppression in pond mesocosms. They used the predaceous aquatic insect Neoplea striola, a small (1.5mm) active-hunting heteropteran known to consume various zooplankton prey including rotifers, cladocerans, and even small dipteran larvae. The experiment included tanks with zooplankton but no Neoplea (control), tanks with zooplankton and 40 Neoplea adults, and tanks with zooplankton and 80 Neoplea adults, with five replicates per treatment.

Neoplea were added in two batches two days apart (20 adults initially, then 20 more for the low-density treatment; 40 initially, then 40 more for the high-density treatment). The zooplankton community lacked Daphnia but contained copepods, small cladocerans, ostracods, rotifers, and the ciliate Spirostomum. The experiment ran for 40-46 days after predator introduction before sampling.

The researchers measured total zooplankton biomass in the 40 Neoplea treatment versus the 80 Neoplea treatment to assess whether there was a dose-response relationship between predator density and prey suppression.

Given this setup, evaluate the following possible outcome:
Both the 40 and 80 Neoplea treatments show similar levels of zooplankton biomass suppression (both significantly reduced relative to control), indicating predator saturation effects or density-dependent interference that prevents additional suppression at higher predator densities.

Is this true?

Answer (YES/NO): NO